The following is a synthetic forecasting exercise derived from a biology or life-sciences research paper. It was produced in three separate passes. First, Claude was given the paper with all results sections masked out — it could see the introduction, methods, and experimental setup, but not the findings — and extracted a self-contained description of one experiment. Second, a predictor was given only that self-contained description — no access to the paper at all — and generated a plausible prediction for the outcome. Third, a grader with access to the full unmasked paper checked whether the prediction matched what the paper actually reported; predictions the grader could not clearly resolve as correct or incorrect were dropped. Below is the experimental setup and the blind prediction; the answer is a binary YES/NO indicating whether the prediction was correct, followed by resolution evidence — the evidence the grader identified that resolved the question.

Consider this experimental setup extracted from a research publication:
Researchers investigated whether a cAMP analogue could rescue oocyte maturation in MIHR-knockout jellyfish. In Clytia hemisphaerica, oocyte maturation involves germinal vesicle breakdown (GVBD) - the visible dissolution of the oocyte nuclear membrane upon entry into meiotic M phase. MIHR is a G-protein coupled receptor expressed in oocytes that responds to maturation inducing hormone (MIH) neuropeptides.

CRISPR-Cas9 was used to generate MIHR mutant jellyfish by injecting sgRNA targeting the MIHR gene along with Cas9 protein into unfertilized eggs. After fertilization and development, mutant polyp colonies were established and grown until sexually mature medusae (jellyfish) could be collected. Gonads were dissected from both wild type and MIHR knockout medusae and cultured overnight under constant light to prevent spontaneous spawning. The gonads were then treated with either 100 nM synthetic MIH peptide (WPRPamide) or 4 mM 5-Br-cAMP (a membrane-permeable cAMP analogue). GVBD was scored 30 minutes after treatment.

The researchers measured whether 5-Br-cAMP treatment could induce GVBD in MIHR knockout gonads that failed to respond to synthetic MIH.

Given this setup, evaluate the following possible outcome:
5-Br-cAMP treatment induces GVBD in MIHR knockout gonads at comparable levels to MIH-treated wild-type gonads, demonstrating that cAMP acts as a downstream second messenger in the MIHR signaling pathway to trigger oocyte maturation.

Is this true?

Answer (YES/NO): YES